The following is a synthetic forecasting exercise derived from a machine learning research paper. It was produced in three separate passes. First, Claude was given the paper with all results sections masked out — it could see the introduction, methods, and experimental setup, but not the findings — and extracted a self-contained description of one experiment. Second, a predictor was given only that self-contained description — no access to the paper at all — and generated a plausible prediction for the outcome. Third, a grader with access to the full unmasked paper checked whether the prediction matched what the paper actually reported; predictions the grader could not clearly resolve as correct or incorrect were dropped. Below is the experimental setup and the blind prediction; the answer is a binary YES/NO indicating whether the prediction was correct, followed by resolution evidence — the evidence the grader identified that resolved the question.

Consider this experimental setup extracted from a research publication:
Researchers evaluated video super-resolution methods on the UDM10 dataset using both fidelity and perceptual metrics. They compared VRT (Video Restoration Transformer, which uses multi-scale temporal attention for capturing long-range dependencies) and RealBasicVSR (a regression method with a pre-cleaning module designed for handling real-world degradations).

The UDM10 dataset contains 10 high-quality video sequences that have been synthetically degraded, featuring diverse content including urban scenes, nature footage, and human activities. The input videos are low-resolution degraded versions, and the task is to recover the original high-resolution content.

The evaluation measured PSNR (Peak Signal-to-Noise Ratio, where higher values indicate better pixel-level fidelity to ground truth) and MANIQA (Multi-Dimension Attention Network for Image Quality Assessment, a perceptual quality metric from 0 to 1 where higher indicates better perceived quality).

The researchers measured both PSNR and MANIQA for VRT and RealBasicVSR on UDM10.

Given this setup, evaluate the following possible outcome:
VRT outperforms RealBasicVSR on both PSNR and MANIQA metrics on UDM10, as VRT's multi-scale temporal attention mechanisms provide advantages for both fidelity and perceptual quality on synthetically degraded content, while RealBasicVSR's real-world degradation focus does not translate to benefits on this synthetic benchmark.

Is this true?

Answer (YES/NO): NO